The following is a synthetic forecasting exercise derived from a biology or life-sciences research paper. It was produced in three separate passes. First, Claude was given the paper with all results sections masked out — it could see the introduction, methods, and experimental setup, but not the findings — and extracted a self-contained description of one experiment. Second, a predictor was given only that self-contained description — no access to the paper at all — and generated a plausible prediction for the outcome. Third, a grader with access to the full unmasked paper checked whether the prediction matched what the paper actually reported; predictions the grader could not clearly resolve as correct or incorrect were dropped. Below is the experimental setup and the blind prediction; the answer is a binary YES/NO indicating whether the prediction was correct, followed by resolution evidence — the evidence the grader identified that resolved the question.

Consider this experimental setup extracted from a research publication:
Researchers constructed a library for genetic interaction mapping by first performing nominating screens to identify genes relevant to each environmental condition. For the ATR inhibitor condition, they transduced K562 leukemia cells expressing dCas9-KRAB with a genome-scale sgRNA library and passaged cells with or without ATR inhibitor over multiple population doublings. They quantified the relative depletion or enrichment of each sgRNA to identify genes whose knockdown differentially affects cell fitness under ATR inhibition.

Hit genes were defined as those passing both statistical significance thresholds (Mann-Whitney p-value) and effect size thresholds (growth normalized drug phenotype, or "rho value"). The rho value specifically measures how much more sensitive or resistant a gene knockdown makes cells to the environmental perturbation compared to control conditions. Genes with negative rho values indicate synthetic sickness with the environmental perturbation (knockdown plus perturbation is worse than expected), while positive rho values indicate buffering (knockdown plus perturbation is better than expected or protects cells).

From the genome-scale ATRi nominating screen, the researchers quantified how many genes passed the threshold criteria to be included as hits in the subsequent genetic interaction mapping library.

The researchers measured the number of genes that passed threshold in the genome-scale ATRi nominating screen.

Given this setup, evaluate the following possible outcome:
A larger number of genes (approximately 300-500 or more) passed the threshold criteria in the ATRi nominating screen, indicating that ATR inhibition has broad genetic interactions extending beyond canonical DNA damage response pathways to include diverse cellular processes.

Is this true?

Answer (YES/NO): NO